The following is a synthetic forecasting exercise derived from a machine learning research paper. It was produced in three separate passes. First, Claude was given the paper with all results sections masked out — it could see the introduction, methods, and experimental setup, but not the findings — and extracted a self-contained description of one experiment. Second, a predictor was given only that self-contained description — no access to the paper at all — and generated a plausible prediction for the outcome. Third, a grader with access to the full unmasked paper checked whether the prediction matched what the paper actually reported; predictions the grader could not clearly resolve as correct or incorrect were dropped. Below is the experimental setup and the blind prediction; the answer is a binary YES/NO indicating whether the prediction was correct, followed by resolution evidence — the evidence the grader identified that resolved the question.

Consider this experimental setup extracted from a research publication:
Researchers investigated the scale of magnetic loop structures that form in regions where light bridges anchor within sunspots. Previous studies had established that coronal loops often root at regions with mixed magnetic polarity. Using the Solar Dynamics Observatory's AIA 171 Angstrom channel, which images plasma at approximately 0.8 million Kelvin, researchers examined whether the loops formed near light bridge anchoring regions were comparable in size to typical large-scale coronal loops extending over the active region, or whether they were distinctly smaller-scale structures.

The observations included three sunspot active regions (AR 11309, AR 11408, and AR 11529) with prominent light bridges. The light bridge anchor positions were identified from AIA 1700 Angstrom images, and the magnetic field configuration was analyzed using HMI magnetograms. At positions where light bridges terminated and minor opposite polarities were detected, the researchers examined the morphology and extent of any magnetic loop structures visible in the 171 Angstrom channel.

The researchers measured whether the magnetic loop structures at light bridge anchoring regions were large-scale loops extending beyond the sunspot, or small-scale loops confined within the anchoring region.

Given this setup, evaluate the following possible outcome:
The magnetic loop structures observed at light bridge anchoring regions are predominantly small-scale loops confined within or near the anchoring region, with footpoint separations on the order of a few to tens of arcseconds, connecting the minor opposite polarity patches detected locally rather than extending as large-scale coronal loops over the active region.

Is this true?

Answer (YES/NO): NO